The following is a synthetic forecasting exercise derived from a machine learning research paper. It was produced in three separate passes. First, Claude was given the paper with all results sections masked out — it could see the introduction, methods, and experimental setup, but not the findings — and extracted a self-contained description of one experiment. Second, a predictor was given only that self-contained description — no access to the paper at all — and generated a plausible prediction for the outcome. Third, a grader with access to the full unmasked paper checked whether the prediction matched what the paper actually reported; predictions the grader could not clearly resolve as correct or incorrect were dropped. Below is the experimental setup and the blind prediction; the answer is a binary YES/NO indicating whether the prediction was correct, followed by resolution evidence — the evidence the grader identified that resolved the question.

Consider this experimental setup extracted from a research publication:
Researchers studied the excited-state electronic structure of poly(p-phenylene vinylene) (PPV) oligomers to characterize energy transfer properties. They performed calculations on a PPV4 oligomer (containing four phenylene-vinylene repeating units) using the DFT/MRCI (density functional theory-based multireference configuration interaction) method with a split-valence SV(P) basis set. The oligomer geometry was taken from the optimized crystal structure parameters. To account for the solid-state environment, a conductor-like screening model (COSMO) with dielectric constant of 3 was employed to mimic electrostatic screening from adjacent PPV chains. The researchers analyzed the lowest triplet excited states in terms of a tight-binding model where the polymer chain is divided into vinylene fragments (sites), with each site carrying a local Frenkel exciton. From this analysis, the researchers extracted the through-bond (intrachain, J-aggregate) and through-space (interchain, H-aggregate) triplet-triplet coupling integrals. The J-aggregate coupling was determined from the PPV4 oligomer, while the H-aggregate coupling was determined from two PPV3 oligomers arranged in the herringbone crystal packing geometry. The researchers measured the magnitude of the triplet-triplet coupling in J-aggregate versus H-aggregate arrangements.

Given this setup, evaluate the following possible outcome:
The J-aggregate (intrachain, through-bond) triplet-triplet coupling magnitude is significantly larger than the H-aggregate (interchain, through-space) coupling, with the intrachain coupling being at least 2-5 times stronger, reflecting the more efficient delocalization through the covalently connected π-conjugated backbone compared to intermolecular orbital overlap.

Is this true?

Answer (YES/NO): YES